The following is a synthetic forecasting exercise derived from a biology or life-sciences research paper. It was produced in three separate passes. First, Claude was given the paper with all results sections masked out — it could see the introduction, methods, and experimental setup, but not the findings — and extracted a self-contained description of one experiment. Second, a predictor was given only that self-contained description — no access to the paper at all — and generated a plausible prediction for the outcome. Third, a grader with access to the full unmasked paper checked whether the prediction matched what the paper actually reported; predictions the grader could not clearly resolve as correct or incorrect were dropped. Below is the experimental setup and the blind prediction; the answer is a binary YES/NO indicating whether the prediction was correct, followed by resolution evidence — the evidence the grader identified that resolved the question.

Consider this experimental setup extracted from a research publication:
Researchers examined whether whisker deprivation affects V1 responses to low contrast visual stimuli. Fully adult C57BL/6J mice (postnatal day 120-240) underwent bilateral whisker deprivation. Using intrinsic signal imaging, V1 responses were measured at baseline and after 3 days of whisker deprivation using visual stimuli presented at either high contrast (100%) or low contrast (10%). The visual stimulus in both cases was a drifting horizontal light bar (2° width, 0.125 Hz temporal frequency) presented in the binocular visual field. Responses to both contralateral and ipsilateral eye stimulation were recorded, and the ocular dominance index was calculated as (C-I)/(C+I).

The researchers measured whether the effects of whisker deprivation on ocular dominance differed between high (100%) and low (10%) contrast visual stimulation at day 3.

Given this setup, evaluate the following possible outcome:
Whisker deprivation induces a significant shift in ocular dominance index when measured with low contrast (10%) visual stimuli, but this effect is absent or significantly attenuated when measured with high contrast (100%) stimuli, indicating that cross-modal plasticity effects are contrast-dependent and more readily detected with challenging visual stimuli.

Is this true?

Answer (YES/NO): NO